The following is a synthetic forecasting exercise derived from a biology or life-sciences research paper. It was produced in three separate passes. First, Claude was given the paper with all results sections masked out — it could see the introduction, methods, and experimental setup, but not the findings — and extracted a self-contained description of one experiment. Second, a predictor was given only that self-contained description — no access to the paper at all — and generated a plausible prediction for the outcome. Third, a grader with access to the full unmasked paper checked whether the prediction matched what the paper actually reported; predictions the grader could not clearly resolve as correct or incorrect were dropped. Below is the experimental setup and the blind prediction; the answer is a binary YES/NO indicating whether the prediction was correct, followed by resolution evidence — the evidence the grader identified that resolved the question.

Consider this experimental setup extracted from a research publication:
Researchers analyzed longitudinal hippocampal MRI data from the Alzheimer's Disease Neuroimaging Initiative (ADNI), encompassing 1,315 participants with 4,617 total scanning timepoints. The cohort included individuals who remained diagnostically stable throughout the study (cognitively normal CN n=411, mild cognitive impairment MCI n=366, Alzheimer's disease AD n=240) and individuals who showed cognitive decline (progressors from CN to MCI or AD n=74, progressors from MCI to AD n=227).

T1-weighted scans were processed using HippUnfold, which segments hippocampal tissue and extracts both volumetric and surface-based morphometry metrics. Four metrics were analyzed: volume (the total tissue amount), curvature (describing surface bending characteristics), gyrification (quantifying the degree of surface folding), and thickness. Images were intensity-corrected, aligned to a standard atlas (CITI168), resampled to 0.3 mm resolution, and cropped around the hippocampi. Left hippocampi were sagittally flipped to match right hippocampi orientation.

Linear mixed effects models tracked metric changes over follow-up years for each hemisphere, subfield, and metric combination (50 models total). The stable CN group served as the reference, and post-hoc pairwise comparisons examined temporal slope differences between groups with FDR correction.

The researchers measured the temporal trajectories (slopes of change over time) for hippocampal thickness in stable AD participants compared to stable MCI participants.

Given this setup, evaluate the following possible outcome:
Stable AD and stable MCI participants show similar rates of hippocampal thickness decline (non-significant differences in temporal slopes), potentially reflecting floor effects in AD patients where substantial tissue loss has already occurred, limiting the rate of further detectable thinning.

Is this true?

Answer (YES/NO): NO